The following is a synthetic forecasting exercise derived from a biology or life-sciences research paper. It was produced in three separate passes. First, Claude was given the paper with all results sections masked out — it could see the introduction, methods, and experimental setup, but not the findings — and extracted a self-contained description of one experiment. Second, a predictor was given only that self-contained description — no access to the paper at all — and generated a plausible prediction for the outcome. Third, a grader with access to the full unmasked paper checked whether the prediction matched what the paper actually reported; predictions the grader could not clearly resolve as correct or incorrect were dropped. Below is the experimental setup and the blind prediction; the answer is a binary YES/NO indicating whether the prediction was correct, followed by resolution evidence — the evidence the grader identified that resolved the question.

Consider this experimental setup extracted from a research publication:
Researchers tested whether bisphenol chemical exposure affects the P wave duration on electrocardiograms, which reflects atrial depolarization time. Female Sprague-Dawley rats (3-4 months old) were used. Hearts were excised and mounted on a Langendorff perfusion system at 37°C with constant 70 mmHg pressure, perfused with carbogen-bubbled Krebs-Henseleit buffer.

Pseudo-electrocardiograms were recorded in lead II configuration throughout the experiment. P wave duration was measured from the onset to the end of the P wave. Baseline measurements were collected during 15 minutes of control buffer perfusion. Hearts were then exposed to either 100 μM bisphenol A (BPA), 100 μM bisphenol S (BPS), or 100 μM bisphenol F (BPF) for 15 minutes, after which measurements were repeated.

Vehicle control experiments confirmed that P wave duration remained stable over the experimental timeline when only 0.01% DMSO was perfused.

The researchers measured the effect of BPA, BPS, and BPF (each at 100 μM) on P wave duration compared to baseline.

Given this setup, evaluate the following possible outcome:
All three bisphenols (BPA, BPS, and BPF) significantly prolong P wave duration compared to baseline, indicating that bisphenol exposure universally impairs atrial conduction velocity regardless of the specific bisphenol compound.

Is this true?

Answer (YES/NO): NO